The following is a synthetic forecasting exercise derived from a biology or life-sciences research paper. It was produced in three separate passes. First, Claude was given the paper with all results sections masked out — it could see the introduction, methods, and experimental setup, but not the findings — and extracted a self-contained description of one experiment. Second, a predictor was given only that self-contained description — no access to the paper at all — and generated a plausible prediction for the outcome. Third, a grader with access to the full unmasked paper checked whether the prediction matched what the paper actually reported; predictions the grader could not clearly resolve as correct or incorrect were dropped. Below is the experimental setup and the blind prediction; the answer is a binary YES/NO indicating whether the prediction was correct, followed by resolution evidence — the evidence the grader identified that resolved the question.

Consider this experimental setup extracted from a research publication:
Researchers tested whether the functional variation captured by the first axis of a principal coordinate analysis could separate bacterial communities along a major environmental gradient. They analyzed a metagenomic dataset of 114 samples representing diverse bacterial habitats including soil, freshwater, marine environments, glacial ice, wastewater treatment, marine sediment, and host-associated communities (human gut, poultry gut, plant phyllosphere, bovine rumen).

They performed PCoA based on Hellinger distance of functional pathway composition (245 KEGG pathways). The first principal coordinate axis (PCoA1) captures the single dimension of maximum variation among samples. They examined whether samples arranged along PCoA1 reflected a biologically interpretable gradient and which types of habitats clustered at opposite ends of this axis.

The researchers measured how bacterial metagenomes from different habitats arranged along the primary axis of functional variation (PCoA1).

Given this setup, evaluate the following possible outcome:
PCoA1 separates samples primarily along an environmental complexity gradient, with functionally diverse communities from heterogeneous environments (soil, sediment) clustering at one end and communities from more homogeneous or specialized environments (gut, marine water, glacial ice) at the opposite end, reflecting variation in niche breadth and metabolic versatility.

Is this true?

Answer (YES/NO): NO